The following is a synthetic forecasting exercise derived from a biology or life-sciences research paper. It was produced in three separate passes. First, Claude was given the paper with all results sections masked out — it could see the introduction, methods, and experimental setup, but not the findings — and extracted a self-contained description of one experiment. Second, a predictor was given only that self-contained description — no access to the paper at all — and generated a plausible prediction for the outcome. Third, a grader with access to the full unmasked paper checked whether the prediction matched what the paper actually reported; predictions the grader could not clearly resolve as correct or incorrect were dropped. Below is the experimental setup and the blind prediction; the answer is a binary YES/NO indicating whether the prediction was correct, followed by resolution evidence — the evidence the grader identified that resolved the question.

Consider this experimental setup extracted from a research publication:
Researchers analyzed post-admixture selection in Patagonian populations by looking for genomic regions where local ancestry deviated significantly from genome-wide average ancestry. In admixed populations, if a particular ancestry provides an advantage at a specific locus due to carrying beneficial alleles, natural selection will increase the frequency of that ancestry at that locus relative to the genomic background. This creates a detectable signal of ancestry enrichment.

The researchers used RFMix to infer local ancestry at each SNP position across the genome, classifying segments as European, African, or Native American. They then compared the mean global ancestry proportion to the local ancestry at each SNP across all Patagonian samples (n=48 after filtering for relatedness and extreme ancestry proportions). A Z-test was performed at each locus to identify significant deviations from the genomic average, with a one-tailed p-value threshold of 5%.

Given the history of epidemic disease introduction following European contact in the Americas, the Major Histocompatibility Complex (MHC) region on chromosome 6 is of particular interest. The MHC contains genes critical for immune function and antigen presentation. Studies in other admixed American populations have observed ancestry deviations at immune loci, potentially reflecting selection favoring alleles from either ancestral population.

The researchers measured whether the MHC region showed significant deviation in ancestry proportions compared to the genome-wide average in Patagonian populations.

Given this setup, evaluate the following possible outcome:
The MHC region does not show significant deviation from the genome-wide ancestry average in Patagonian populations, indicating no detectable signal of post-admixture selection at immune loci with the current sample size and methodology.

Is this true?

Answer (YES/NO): NO